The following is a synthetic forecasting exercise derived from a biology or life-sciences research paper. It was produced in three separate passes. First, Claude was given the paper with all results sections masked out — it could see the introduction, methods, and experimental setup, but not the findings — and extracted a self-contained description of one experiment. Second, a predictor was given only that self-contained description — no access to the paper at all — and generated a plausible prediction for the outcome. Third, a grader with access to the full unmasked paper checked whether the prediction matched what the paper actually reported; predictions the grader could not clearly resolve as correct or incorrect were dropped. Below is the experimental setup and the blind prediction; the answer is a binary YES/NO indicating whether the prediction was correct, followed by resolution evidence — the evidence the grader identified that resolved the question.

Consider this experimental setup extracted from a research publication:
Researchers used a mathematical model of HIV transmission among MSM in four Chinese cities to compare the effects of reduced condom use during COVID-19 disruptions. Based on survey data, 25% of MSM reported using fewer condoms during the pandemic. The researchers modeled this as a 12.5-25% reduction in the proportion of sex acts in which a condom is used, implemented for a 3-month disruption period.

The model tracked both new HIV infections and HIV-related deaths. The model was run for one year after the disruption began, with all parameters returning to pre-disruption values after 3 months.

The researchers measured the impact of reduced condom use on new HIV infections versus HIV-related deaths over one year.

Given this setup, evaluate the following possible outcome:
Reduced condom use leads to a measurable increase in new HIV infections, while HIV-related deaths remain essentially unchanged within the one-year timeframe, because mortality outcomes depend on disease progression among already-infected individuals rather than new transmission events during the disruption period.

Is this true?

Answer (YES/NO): YES